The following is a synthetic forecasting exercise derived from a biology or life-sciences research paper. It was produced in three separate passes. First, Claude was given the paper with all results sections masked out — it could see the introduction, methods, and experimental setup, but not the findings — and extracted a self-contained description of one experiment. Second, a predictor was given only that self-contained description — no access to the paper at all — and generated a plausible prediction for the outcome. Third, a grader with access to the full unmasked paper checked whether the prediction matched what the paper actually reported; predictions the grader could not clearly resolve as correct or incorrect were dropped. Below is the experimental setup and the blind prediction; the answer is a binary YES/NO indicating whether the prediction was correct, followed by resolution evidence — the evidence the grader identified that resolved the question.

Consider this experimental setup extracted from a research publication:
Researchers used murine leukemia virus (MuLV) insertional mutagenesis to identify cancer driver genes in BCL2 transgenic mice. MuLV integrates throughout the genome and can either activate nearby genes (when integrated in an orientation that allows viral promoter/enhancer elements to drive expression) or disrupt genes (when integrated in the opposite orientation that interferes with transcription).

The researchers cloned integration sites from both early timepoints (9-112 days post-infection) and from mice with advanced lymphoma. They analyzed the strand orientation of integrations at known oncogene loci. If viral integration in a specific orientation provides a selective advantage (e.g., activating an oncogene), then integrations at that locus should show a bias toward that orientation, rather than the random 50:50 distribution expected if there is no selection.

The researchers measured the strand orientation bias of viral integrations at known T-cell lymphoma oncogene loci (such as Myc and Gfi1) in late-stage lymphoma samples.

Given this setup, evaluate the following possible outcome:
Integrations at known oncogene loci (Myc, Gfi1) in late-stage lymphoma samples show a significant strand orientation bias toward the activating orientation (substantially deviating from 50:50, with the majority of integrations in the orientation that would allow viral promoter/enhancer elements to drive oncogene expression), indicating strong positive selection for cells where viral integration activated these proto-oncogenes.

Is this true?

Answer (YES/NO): YES